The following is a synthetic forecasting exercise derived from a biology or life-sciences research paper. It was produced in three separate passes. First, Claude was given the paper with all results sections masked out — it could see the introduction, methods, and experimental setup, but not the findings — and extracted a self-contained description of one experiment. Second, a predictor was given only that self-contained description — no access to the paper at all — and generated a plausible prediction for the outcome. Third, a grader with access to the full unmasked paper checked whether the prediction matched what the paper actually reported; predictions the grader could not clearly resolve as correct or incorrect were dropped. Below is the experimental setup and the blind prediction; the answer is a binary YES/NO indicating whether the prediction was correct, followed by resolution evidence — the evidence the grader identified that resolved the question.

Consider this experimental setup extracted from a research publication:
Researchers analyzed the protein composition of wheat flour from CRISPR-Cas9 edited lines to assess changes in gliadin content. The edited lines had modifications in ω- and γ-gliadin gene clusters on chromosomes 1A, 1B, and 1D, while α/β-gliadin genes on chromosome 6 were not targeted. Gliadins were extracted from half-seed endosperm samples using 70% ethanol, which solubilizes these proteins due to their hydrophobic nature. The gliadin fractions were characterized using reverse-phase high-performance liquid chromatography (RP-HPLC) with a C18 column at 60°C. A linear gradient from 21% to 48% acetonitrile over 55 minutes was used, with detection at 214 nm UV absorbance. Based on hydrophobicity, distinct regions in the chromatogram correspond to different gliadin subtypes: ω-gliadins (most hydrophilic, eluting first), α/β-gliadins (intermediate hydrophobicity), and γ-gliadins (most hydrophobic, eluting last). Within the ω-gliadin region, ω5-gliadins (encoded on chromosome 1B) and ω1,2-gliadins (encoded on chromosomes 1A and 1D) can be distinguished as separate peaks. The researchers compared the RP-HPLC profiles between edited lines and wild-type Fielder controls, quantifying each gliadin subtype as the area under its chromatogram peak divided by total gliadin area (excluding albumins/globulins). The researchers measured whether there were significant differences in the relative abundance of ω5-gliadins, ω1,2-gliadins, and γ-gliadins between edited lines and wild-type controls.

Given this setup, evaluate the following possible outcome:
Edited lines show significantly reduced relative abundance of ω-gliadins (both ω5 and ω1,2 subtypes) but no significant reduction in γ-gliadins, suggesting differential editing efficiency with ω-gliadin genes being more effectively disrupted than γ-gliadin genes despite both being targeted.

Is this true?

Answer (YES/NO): NO